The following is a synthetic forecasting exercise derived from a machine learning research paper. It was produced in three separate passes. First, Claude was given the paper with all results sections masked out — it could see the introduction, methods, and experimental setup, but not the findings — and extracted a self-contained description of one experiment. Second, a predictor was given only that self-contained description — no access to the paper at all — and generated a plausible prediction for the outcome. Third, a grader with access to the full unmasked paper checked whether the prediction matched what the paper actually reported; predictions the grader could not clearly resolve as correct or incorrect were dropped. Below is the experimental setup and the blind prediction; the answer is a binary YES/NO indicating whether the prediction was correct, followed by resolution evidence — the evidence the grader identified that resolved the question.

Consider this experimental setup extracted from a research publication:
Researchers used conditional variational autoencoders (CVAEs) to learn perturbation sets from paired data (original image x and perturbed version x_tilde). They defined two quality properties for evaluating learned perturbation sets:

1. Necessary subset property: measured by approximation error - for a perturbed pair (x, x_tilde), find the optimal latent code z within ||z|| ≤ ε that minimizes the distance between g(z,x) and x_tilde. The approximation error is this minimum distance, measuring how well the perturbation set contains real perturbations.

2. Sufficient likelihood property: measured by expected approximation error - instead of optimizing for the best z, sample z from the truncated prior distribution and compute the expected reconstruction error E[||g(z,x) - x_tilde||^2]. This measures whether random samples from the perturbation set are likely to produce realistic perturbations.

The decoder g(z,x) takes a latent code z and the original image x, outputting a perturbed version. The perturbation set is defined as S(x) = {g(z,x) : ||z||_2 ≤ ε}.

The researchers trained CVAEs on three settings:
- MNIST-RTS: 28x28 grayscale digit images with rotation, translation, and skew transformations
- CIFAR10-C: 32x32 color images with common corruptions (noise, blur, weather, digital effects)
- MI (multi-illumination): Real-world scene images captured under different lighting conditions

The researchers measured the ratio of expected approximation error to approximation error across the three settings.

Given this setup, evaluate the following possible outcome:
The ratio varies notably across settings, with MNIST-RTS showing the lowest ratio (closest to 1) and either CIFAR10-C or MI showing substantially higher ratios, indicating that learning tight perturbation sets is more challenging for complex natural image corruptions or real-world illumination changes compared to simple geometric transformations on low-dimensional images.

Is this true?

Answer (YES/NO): YES